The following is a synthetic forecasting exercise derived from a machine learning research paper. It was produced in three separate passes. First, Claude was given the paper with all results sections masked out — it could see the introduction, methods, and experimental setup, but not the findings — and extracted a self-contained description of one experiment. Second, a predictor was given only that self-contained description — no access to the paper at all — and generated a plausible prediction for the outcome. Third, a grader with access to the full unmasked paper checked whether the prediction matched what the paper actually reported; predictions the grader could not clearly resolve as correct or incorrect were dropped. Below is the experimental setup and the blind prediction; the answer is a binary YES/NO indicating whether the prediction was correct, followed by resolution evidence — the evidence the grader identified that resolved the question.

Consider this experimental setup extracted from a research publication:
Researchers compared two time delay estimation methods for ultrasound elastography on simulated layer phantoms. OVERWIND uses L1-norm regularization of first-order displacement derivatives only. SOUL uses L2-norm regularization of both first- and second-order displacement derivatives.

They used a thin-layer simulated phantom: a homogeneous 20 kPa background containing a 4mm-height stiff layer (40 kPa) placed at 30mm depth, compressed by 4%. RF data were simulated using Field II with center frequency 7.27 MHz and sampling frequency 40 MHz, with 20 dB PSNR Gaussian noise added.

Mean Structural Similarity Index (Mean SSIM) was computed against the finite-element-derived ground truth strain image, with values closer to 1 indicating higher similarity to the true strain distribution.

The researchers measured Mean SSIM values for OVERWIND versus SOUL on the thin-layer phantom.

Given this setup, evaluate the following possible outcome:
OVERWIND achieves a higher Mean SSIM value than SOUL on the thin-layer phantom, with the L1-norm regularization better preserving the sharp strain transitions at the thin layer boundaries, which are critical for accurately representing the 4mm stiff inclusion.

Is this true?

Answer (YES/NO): NO